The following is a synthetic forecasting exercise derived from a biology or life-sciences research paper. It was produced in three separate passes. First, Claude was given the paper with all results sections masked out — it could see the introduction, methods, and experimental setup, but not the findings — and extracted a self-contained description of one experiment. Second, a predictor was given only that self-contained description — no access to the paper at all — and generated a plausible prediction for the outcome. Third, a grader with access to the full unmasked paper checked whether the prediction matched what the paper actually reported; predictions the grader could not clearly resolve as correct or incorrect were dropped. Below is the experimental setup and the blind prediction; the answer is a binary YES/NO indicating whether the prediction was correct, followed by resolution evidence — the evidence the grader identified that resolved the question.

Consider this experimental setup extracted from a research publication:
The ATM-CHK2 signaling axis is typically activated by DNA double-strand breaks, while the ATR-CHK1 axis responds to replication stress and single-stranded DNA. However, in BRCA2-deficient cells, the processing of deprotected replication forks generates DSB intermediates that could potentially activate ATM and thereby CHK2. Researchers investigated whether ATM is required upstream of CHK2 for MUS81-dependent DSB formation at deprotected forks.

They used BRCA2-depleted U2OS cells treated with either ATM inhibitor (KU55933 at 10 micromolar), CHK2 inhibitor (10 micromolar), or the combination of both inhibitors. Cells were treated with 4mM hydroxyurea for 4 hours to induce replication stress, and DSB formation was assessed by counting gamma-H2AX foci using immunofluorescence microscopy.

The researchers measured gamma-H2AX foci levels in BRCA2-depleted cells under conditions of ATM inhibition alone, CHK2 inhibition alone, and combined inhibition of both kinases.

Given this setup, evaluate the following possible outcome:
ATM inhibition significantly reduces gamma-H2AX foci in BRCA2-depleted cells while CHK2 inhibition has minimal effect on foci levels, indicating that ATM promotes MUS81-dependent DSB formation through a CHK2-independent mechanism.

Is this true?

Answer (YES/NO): NO